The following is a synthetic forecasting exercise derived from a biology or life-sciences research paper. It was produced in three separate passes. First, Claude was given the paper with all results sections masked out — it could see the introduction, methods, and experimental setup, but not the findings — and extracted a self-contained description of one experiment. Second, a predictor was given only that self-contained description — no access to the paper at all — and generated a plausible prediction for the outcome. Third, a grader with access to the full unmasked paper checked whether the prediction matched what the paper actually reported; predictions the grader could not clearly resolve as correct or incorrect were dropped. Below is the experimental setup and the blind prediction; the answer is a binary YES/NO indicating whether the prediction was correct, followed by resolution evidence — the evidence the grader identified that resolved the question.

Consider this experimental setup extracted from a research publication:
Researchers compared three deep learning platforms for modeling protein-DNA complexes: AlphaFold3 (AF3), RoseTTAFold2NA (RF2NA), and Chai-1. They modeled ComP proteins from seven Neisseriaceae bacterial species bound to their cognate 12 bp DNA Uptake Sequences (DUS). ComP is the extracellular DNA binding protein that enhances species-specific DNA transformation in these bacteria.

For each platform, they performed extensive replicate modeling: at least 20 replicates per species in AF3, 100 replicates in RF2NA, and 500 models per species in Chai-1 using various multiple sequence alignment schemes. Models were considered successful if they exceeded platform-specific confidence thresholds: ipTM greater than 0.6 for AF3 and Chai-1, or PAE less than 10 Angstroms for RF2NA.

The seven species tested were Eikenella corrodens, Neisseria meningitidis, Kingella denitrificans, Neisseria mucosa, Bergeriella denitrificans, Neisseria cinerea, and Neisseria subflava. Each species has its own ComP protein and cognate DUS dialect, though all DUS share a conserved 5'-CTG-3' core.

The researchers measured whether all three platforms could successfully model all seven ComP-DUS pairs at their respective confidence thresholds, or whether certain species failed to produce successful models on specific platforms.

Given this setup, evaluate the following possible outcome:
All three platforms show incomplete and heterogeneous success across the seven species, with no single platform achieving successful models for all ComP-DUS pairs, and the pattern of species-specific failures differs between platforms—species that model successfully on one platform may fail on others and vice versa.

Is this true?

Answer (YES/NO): NO